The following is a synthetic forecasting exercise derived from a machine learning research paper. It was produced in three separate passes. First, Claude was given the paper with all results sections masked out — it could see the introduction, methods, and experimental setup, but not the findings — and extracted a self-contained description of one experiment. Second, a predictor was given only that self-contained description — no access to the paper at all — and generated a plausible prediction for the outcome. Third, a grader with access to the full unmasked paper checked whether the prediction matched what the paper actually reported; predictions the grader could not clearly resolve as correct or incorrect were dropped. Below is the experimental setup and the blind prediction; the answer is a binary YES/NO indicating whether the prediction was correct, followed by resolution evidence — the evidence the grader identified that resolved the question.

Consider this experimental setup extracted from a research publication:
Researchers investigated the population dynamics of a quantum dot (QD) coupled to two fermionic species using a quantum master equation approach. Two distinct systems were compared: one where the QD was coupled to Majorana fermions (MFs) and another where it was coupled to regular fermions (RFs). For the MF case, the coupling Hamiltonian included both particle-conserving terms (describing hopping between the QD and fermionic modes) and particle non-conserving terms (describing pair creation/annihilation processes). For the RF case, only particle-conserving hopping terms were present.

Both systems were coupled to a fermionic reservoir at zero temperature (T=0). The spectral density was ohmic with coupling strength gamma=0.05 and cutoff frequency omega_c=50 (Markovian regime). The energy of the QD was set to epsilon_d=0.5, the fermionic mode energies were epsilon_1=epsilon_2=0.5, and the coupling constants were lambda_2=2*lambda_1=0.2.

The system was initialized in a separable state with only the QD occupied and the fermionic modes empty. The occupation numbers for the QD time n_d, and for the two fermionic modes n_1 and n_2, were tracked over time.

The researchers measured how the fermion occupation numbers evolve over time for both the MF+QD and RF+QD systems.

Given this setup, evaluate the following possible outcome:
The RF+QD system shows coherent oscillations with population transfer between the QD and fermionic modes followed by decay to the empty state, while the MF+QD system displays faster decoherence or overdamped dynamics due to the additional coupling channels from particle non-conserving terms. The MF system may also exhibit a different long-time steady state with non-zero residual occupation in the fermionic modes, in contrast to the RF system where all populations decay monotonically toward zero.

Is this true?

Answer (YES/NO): NO